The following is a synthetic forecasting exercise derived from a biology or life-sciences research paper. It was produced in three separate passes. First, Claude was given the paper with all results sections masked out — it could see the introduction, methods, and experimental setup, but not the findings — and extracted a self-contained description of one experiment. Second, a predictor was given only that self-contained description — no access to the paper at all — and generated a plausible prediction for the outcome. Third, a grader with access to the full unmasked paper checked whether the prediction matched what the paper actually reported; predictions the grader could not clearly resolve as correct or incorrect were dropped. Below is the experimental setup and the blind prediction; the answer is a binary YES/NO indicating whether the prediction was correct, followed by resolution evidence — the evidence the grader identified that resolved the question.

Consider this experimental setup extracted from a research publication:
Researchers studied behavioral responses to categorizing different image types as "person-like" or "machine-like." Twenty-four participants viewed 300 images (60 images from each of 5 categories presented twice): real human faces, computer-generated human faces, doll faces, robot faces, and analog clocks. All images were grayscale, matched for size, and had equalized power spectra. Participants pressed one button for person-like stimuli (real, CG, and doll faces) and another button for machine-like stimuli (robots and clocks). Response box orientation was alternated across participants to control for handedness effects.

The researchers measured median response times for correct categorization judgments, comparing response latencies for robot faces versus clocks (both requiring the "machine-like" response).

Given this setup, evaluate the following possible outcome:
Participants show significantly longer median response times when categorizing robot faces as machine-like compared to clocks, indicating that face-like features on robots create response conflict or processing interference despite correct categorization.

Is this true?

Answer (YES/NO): YES